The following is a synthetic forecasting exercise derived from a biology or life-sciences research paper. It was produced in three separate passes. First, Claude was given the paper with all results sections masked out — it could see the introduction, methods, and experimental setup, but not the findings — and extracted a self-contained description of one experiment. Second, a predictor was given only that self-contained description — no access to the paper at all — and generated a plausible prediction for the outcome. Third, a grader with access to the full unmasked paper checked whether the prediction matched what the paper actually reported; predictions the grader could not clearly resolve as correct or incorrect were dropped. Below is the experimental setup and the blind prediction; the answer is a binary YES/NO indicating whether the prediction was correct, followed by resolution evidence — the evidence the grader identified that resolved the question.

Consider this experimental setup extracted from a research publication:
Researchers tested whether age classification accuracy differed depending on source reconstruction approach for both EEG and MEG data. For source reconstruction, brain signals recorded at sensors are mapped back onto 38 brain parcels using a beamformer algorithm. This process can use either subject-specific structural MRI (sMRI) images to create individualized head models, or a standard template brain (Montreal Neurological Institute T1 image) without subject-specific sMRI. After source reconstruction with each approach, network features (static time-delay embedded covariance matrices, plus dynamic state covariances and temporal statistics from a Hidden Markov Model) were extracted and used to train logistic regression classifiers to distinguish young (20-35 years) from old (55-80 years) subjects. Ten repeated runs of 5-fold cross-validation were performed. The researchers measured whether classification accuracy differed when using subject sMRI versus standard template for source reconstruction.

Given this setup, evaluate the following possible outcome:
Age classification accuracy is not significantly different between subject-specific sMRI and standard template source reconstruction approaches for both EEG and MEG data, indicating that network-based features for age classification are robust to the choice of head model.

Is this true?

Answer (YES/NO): YES